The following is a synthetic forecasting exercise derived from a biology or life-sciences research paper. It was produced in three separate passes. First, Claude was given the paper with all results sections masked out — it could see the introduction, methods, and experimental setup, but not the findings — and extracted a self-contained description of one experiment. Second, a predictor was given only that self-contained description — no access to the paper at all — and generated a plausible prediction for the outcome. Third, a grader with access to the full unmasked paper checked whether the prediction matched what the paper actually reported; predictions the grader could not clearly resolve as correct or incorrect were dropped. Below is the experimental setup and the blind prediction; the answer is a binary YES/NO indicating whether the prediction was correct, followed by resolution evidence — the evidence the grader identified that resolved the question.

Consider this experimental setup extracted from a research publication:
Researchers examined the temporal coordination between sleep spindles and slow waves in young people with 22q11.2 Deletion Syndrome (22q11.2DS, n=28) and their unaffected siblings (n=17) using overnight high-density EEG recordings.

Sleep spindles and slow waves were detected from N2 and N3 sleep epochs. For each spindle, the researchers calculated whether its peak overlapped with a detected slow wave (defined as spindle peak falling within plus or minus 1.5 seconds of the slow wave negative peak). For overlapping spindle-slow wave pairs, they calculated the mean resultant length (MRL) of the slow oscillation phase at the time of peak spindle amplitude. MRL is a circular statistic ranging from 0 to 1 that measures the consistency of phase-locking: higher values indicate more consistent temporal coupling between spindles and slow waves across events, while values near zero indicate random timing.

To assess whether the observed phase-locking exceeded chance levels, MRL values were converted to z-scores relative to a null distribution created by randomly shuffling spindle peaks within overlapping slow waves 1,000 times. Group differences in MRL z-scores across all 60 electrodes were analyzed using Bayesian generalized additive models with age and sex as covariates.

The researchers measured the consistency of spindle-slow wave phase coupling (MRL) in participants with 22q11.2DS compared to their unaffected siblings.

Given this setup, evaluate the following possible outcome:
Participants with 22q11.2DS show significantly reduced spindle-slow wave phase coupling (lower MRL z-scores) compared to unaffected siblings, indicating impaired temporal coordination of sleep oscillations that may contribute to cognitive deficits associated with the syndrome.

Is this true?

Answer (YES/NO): NO